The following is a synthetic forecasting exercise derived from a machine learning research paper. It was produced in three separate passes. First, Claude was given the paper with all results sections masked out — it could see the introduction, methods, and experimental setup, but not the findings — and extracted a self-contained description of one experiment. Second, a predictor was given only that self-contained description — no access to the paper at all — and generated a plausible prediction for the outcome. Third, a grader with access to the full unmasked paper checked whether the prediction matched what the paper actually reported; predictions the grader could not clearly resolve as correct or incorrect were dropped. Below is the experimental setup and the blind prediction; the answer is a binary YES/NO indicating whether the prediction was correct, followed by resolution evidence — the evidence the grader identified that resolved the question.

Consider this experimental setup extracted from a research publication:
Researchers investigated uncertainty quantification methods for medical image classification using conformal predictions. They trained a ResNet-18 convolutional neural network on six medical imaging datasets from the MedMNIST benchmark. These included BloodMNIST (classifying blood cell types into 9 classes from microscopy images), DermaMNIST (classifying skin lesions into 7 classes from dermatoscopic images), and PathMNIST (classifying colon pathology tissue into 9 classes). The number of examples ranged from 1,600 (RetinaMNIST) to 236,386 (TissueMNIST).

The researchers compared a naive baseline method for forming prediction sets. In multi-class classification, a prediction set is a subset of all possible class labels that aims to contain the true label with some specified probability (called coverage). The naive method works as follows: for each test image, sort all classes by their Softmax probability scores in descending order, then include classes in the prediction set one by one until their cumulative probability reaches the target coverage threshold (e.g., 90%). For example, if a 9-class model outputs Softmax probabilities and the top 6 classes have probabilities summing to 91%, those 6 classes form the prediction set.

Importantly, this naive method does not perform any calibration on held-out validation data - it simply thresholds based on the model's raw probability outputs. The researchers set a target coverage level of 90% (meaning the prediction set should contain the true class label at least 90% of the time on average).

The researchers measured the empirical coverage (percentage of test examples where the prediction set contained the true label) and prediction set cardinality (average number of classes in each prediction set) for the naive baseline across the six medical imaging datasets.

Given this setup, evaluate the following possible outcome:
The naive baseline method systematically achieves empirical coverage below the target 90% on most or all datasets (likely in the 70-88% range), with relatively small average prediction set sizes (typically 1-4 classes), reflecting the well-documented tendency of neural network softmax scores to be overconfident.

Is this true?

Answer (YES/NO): NO